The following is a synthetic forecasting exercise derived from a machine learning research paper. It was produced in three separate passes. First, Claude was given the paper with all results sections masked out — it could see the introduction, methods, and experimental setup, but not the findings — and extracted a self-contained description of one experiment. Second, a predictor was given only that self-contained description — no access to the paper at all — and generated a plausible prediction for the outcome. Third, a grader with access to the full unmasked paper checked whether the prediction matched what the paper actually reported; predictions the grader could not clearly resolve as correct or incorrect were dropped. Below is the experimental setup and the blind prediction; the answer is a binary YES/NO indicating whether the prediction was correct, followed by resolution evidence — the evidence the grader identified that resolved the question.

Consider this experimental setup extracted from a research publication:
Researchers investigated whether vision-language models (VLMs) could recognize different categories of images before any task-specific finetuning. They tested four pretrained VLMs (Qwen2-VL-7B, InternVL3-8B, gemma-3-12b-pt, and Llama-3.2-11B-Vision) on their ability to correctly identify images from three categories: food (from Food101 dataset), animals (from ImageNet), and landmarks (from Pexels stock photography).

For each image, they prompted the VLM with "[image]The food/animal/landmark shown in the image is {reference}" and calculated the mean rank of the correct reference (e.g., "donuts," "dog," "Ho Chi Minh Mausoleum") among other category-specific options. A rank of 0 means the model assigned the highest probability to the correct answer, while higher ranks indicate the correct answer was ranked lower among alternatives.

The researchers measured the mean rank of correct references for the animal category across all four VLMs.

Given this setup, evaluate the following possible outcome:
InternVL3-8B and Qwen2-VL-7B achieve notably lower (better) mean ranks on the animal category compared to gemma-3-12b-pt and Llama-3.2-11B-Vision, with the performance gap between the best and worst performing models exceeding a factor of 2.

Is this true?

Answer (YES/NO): NO